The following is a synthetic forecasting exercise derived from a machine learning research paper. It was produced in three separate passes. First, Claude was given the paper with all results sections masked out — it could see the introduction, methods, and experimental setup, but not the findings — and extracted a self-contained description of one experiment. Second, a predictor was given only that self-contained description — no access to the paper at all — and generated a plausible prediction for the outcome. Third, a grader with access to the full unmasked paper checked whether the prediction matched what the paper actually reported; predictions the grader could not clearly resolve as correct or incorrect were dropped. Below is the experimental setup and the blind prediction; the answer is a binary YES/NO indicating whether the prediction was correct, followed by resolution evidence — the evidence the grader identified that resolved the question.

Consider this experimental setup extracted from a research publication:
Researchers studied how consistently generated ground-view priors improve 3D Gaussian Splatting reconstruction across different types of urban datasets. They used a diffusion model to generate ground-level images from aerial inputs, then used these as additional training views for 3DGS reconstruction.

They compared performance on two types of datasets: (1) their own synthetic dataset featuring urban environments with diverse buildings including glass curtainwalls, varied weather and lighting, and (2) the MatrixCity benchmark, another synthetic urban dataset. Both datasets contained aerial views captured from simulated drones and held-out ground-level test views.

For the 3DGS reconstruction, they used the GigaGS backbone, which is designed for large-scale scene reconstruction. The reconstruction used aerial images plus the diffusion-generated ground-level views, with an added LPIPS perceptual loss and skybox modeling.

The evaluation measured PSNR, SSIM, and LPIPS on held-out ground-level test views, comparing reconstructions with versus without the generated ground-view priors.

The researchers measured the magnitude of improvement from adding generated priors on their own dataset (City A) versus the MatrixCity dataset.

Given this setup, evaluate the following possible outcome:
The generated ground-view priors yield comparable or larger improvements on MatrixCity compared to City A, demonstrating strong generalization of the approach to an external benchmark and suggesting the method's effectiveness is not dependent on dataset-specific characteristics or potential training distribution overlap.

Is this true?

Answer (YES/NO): YES